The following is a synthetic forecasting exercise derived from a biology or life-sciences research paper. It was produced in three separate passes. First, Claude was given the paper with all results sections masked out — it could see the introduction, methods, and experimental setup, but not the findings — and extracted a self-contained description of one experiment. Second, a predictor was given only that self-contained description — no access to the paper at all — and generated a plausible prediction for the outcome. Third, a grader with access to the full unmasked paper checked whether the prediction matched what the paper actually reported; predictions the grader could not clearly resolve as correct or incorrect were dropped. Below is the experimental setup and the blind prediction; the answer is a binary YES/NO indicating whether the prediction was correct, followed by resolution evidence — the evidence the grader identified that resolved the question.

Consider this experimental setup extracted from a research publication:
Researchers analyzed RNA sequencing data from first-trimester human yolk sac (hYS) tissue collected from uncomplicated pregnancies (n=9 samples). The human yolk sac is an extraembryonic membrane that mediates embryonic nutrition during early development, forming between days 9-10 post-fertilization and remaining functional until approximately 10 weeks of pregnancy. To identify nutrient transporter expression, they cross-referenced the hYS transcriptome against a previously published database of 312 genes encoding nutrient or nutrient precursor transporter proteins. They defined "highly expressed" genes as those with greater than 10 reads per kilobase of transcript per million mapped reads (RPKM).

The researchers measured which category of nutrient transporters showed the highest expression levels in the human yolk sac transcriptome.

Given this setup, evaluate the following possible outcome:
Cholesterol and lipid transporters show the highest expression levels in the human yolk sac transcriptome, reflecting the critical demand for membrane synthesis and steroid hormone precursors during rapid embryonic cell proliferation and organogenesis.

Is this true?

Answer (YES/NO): NO